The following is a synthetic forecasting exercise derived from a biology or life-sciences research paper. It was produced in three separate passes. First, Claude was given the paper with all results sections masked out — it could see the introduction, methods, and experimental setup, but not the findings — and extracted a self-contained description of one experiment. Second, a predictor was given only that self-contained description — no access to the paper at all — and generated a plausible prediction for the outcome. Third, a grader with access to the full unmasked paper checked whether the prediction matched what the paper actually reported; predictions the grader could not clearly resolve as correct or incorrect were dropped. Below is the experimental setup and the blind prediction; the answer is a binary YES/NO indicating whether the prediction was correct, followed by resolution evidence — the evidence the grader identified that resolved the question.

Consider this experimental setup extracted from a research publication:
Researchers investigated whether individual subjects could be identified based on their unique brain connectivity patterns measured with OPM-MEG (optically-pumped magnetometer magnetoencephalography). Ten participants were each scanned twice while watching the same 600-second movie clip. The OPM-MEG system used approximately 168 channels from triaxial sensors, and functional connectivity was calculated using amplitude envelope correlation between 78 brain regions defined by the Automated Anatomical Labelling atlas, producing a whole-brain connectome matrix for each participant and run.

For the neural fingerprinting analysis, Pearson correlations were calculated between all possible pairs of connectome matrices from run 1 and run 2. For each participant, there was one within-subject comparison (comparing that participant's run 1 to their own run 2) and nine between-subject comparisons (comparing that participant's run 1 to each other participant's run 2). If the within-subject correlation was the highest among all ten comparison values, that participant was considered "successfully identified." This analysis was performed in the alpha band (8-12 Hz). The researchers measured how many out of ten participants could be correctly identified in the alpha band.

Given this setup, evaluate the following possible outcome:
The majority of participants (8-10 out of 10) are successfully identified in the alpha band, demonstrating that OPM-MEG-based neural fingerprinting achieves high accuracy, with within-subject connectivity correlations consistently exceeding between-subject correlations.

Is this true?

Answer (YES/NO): YES